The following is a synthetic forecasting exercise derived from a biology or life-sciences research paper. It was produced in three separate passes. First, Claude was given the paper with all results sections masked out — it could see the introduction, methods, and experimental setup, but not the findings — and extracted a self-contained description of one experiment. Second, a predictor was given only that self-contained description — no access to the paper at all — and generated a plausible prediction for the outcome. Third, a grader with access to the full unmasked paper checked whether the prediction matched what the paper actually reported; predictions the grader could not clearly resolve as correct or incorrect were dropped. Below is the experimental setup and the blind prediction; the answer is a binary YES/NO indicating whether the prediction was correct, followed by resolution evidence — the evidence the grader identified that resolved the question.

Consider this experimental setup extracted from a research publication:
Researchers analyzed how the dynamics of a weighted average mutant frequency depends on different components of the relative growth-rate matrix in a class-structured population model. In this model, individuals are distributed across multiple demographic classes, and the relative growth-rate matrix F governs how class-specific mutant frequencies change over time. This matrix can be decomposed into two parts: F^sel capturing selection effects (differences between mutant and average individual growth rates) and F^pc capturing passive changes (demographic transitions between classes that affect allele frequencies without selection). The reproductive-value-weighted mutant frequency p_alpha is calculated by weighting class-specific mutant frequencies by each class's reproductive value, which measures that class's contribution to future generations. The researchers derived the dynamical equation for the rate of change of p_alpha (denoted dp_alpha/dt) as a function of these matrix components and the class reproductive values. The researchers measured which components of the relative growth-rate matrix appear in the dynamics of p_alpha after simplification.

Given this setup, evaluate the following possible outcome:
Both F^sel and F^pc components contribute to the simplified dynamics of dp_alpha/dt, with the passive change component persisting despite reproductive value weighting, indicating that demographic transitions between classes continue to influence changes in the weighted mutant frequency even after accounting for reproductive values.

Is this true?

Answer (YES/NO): NO